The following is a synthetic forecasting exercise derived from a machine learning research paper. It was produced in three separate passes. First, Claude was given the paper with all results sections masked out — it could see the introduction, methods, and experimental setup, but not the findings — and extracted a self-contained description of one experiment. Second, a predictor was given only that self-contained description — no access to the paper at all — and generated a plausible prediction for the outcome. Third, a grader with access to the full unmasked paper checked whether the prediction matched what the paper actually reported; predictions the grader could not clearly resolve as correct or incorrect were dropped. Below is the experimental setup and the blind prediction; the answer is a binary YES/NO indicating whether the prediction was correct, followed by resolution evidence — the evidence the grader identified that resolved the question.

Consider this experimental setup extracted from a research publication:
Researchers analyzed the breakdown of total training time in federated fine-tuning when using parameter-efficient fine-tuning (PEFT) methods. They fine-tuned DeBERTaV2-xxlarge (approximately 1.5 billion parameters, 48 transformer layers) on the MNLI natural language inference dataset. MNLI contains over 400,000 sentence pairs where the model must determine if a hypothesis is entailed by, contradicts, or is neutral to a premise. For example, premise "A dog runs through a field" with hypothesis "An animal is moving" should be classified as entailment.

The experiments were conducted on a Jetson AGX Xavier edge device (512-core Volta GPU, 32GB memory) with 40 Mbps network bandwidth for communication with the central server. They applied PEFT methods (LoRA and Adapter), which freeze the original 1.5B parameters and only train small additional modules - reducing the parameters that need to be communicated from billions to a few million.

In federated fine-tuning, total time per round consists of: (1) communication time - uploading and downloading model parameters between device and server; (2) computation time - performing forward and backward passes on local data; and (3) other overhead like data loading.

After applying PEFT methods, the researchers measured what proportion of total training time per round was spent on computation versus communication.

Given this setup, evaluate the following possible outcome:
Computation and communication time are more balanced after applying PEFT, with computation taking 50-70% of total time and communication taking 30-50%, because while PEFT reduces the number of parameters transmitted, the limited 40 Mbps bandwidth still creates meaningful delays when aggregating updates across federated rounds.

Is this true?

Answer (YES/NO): NO